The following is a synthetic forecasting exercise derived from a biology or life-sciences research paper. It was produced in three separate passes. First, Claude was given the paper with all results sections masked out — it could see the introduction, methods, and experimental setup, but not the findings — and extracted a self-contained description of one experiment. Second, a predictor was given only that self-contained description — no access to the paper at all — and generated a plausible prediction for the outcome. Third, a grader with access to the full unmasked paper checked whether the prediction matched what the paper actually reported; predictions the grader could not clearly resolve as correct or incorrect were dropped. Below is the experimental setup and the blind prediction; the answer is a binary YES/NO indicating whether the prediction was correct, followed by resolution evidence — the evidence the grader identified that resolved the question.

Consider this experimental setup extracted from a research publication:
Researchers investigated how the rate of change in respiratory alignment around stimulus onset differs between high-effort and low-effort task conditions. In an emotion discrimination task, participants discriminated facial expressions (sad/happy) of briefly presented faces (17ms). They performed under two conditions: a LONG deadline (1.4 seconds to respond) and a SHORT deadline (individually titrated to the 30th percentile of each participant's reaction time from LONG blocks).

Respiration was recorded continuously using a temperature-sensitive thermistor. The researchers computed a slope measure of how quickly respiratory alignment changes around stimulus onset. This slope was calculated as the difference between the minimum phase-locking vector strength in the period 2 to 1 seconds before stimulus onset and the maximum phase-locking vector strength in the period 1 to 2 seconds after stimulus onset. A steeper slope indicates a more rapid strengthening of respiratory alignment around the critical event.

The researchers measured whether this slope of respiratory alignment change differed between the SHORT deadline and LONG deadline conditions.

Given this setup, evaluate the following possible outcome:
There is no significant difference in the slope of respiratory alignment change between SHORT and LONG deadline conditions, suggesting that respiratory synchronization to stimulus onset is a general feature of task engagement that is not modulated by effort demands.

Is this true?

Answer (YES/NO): NO